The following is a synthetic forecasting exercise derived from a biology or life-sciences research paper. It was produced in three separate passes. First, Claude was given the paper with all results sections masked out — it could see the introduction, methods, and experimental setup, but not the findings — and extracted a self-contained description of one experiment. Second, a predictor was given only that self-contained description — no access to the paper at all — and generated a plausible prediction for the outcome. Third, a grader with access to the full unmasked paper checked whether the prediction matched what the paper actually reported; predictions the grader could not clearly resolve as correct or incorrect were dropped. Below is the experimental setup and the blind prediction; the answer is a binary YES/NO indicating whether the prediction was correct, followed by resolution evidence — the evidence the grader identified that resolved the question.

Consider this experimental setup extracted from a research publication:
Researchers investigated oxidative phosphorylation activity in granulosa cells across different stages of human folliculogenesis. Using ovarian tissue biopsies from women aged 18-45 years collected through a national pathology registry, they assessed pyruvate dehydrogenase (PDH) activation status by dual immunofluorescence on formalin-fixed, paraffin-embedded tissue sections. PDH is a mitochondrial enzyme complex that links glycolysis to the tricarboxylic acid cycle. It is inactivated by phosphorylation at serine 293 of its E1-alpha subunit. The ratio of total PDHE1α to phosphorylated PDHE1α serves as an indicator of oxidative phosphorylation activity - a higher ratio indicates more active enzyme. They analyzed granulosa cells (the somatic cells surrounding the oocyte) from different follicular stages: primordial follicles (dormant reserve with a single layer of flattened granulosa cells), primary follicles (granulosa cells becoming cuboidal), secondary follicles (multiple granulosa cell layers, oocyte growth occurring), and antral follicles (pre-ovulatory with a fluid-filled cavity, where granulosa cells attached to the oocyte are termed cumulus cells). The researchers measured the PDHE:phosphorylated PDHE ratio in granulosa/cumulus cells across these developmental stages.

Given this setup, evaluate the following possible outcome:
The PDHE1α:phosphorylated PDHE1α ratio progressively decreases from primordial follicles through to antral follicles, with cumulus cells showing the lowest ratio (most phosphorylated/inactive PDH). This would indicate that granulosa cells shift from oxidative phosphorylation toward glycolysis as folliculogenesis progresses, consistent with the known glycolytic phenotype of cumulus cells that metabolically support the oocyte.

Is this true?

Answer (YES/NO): NO